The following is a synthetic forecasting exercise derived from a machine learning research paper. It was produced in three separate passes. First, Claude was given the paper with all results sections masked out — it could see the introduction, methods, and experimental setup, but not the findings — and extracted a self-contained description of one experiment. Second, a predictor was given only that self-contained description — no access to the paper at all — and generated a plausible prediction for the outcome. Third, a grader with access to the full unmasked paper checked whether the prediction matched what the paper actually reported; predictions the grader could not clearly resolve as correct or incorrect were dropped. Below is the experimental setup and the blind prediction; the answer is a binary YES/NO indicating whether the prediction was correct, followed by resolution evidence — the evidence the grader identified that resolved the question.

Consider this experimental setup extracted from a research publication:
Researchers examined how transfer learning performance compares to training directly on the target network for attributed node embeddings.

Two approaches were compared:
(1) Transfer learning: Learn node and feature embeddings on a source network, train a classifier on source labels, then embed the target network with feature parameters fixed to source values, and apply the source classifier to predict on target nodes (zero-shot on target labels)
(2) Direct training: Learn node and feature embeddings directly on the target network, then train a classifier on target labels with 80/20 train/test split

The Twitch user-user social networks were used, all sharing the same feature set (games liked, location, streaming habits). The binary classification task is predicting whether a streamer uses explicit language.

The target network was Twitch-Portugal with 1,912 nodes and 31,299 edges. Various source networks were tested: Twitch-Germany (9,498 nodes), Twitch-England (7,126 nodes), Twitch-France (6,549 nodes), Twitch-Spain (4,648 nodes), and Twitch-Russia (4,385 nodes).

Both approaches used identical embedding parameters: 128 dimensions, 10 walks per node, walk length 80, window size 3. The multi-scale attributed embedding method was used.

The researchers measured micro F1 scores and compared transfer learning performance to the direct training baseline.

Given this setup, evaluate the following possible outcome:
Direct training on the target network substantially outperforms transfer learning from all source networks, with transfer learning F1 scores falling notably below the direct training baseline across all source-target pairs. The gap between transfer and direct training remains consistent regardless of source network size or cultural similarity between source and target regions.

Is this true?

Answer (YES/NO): NO